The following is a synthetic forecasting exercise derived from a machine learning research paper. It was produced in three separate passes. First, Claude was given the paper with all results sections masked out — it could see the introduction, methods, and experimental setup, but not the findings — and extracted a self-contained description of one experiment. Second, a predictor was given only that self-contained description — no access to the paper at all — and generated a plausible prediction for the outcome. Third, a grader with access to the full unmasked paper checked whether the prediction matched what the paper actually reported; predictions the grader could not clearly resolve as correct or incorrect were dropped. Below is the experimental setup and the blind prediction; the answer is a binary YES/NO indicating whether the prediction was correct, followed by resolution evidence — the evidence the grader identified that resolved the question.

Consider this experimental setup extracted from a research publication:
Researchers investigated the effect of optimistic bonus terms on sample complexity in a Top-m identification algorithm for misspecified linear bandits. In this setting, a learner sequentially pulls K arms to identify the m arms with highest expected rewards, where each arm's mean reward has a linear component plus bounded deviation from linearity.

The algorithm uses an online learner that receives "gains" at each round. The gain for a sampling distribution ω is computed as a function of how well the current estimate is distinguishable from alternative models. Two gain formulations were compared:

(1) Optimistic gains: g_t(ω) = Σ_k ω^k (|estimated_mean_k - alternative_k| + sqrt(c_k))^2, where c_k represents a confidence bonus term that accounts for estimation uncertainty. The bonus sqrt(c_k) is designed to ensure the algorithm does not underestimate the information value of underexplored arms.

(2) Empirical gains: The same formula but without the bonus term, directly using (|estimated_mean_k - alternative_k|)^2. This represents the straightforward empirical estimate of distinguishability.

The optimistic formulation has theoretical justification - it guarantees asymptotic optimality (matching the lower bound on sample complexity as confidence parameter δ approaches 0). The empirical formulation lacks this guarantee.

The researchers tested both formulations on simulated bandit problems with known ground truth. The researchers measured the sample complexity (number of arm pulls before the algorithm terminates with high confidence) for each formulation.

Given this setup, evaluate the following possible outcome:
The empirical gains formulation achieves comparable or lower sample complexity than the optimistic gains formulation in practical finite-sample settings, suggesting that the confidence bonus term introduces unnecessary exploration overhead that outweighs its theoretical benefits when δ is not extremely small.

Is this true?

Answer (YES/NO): YES